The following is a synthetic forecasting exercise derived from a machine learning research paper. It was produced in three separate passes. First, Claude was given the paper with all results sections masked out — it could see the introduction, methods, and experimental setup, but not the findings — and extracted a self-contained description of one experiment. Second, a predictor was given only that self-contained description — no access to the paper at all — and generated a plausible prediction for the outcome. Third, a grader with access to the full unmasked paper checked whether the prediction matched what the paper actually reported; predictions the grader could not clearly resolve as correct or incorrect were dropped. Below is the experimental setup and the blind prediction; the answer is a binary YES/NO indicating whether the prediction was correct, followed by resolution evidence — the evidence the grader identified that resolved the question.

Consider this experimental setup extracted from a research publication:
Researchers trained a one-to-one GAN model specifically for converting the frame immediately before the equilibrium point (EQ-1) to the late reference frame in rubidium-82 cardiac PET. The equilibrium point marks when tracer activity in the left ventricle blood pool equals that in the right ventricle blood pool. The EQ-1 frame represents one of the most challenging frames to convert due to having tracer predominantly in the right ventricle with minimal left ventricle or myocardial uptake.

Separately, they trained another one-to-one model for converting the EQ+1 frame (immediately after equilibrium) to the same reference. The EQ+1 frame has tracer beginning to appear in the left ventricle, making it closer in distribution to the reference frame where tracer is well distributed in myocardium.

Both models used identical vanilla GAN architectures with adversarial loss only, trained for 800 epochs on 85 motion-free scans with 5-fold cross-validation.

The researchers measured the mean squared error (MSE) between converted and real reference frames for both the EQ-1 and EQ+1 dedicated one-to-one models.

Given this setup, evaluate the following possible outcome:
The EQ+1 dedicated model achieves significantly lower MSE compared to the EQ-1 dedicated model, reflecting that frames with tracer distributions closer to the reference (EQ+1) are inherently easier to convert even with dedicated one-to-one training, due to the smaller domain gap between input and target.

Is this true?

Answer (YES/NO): YES